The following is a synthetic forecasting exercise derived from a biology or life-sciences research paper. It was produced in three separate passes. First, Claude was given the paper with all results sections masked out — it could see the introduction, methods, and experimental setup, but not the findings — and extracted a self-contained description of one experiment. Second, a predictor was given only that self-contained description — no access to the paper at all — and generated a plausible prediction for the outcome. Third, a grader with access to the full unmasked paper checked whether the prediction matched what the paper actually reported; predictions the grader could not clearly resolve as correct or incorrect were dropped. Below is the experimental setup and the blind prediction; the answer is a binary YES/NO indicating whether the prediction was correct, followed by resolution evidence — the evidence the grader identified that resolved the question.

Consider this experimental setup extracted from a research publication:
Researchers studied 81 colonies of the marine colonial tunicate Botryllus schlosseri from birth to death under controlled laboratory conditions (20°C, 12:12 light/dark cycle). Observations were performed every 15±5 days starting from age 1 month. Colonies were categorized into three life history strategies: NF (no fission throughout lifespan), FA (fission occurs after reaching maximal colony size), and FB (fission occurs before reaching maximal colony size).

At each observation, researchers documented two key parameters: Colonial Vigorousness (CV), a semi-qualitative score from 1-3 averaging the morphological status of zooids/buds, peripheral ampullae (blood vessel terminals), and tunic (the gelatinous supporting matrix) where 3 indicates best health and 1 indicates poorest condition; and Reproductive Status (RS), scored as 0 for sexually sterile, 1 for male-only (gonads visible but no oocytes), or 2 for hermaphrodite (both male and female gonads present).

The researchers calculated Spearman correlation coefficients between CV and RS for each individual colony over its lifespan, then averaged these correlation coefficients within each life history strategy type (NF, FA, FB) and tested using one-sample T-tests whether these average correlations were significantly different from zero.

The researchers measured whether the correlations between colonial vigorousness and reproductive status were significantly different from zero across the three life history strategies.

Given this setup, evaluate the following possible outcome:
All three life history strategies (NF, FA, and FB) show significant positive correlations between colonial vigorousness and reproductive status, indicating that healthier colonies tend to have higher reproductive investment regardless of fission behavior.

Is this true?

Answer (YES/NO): NO